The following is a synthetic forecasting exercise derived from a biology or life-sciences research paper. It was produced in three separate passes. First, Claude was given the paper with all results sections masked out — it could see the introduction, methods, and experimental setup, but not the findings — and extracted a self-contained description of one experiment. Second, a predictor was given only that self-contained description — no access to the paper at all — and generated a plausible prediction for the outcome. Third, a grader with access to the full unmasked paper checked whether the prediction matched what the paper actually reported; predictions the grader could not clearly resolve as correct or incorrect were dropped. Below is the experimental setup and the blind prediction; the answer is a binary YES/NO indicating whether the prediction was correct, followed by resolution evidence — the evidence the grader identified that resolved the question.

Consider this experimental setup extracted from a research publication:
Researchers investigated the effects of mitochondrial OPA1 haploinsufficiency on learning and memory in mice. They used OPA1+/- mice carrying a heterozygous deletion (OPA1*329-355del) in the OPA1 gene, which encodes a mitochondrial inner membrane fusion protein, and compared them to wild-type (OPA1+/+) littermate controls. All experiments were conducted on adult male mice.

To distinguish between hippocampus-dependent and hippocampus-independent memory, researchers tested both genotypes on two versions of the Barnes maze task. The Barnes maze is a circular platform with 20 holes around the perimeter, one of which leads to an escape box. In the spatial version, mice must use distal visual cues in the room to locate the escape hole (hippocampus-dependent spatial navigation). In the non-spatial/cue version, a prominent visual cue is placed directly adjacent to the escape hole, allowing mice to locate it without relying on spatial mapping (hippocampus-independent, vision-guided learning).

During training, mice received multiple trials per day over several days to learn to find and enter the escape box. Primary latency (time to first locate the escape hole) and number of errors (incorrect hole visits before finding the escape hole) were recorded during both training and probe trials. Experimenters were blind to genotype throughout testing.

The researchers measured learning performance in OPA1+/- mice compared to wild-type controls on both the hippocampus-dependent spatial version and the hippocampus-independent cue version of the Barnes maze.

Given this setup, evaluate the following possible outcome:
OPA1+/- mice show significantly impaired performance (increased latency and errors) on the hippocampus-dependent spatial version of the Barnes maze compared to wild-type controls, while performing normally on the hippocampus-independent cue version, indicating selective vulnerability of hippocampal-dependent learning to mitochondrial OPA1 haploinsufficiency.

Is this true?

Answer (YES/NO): NO